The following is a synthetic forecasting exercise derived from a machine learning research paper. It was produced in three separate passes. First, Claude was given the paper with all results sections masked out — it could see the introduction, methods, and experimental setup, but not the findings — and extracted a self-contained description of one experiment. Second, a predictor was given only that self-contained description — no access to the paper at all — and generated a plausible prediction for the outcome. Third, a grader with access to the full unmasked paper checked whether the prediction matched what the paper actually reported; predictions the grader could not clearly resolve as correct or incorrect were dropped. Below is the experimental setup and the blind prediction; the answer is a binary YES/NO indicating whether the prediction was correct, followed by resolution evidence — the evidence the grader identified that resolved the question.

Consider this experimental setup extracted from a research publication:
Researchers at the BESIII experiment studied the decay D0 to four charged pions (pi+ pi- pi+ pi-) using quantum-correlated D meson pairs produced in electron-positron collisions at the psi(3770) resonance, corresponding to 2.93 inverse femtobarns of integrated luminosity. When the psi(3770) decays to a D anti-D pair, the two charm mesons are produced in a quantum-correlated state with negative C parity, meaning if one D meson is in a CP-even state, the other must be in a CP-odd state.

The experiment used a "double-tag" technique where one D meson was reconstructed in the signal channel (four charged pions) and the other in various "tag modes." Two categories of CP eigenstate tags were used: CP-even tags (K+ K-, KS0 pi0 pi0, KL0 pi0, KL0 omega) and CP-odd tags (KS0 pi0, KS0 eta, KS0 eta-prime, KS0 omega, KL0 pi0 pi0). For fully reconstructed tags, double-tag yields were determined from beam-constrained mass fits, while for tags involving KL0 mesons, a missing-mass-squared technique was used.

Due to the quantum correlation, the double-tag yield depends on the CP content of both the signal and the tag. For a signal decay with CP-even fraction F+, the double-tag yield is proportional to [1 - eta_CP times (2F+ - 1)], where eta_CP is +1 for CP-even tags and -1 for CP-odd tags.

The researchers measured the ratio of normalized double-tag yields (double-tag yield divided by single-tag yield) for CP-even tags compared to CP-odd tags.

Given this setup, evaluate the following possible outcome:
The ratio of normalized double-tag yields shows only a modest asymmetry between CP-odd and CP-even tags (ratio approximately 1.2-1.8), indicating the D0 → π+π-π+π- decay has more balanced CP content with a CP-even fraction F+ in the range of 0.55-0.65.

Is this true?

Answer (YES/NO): NO